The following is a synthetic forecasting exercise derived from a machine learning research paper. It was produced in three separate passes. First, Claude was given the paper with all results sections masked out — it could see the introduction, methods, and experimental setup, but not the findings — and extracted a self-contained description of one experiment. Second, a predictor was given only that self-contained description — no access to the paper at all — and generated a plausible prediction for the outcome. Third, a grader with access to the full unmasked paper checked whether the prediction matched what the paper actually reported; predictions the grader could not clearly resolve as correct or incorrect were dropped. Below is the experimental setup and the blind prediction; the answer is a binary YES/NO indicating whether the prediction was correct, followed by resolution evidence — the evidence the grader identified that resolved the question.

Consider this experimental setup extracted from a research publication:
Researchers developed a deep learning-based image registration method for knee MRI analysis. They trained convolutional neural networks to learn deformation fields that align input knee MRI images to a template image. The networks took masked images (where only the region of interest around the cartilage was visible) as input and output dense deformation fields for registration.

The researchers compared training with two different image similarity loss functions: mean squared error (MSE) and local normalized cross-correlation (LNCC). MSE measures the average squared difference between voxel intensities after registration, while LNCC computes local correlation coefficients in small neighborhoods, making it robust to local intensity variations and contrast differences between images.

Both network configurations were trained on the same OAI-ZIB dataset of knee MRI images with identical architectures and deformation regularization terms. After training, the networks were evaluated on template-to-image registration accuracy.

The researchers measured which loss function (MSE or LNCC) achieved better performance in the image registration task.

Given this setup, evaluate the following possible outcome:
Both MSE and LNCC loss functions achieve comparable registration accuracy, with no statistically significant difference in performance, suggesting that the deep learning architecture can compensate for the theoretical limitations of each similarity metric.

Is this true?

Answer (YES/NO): NO